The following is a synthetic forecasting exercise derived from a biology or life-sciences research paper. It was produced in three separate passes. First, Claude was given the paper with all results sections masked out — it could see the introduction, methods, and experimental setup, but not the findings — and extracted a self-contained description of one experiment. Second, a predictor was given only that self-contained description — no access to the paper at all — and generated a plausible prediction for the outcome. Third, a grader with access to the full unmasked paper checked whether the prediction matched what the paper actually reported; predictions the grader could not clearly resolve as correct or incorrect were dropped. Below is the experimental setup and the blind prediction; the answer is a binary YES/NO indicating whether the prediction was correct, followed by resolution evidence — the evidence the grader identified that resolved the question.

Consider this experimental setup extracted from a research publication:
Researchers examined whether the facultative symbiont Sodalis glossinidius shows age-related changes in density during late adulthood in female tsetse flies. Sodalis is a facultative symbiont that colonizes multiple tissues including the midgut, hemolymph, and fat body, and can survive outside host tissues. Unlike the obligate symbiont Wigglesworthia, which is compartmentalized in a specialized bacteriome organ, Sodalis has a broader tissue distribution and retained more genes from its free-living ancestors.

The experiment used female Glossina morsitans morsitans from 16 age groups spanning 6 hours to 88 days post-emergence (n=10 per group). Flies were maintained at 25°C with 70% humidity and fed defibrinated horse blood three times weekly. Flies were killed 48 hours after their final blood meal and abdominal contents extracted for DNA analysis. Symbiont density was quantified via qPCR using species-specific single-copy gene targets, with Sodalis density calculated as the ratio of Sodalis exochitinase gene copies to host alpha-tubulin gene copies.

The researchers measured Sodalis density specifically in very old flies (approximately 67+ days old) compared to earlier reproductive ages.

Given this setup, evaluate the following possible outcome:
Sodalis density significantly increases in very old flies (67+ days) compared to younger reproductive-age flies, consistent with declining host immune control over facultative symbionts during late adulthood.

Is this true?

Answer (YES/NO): NO